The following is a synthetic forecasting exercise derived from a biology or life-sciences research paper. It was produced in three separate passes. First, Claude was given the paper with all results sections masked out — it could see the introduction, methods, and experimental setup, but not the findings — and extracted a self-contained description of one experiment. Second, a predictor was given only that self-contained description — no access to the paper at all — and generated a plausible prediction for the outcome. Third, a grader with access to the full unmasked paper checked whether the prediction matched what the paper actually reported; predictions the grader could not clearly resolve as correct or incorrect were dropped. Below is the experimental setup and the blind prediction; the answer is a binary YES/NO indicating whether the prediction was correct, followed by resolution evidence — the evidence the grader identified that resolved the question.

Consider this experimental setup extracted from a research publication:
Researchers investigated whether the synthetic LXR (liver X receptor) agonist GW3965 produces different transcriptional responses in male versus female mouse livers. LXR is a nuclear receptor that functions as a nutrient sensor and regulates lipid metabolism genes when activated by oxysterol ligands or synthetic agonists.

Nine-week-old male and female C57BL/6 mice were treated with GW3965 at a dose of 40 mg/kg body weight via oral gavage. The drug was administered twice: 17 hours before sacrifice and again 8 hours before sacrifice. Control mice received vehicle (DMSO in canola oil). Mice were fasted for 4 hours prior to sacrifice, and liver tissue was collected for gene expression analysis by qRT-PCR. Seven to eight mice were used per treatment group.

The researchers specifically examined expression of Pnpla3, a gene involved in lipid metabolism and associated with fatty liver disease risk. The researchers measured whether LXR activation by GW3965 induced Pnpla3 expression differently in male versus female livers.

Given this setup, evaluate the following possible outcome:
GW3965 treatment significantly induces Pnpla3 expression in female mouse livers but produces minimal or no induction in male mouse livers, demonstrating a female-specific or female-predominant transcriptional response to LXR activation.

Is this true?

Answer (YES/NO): NO